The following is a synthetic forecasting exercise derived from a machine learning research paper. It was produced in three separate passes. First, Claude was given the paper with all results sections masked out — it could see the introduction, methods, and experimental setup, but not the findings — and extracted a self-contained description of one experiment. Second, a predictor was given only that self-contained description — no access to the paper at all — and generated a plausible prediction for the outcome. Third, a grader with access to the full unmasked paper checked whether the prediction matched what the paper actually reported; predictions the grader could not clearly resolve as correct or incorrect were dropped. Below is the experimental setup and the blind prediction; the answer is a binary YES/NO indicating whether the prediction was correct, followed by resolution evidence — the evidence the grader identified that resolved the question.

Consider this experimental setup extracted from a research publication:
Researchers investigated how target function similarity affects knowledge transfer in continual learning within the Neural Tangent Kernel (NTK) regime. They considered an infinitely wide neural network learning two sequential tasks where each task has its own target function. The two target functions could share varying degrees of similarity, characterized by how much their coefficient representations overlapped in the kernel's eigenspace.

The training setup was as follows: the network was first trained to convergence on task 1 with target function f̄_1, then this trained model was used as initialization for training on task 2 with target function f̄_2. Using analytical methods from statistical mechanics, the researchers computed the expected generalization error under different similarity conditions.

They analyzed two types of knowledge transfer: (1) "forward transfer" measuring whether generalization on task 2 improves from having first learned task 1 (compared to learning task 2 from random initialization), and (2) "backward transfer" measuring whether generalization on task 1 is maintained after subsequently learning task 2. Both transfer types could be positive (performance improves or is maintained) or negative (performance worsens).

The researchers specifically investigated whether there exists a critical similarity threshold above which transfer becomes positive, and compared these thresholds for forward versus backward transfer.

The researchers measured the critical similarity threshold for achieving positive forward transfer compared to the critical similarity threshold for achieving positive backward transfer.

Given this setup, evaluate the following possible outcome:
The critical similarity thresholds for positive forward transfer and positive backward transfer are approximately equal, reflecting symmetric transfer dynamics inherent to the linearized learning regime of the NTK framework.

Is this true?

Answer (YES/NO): NO